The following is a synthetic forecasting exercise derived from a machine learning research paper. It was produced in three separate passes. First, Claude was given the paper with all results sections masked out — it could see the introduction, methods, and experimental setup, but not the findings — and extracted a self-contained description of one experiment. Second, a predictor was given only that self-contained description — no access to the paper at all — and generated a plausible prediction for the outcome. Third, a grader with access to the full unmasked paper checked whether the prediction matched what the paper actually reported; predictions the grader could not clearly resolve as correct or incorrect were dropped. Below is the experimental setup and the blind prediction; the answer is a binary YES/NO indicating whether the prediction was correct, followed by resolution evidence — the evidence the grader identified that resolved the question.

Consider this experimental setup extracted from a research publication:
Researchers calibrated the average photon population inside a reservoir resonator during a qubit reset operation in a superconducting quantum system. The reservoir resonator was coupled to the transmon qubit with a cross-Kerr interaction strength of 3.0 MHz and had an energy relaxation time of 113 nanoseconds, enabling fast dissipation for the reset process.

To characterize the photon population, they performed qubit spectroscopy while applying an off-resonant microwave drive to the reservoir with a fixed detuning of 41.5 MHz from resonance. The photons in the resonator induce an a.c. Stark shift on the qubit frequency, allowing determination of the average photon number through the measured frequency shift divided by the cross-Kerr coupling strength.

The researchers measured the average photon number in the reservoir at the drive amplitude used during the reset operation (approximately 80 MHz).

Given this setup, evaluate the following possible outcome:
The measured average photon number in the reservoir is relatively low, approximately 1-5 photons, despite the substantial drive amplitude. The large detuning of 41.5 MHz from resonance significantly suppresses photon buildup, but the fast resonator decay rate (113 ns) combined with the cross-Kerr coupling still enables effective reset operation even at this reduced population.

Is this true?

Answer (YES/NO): YES